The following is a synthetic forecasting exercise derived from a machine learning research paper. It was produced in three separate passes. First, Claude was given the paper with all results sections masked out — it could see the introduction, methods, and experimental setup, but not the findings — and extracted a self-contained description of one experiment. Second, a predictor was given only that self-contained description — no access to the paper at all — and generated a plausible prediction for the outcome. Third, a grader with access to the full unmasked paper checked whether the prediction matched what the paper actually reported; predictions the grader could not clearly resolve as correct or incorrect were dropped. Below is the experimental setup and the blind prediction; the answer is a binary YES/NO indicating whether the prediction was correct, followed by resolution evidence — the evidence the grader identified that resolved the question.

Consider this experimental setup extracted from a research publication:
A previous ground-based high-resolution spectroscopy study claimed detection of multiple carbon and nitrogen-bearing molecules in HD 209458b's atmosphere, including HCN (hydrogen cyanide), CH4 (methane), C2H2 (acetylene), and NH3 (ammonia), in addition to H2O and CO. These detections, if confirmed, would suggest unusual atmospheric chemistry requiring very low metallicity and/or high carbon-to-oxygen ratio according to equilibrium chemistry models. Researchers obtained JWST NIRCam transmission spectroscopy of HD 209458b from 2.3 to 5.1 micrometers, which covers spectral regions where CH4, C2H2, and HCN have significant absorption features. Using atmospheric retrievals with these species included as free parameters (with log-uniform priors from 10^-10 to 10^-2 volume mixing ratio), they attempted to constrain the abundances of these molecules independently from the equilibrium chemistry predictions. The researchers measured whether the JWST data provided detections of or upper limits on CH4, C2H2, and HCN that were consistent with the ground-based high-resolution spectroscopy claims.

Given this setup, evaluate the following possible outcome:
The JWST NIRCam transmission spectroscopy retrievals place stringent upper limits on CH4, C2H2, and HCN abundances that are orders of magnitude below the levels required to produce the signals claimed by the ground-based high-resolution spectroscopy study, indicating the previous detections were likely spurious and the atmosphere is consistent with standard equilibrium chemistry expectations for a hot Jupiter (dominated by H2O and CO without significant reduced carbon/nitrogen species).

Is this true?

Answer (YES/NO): YES